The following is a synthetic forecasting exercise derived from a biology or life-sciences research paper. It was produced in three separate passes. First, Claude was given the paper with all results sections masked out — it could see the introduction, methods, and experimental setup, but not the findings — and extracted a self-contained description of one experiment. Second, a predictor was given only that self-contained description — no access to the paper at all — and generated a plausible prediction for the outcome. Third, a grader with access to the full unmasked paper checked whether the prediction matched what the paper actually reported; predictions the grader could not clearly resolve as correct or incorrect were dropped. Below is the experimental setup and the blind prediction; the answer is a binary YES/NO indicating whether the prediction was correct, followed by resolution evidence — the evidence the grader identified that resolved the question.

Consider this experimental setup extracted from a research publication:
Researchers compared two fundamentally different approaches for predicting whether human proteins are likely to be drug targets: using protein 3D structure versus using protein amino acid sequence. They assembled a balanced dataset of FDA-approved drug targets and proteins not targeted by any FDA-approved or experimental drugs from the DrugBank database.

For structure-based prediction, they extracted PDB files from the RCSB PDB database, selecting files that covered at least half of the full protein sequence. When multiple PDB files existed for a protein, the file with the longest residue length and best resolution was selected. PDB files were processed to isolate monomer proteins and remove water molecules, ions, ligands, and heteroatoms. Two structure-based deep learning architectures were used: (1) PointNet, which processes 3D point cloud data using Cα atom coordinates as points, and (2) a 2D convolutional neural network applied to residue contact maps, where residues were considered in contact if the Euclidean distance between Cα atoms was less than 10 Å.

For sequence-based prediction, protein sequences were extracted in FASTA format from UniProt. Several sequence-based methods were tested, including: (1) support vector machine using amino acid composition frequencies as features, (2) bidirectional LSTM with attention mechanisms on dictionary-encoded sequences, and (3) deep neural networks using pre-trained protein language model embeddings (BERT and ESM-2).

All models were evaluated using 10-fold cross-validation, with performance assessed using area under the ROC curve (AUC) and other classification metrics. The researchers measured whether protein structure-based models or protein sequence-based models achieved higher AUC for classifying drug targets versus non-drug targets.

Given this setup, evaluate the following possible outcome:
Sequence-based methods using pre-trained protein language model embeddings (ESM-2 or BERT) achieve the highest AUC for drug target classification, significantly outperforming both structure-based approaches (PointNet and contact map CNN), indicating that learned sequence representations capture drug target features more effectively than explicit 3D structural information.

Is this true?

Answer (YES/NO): YES